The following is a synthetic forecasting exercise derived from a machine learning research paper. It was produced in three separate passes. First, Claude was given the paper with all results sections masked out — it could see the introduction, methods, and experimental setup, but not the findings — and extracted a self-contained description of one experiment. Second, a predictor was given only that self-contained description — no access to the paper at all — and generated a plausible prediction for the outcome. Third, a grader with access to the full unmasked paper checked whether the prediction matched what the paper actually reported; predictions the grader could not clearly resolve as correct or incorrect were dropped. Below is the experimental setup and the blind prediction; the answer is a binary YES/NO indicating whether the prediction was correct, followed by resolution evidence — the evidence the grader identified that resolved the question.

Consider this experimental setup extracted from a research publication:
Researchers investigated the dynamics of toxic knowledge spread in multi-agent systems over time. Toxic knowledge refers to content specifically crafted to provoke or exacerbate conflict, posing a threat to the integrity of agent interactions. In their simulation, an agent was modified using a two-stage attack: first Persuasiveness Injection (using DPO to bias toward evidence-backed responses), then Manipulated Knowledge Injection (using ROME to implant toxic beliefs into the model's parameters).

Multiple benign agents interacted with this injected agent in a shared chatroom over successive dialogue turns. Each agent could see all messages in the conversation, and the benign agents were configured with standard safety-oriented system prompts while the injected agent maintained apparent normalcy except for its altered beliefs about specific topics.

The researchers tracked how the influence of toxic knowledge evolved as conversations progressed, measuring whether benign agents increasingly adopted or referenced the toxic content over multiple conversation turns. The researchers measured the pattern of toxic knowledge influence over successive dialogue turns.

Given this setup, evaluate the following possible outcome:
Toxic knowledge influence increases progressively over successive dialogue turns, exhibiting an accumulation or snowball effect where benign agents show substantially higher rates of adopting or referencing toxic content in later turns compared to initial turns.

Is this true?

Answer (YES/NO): YES